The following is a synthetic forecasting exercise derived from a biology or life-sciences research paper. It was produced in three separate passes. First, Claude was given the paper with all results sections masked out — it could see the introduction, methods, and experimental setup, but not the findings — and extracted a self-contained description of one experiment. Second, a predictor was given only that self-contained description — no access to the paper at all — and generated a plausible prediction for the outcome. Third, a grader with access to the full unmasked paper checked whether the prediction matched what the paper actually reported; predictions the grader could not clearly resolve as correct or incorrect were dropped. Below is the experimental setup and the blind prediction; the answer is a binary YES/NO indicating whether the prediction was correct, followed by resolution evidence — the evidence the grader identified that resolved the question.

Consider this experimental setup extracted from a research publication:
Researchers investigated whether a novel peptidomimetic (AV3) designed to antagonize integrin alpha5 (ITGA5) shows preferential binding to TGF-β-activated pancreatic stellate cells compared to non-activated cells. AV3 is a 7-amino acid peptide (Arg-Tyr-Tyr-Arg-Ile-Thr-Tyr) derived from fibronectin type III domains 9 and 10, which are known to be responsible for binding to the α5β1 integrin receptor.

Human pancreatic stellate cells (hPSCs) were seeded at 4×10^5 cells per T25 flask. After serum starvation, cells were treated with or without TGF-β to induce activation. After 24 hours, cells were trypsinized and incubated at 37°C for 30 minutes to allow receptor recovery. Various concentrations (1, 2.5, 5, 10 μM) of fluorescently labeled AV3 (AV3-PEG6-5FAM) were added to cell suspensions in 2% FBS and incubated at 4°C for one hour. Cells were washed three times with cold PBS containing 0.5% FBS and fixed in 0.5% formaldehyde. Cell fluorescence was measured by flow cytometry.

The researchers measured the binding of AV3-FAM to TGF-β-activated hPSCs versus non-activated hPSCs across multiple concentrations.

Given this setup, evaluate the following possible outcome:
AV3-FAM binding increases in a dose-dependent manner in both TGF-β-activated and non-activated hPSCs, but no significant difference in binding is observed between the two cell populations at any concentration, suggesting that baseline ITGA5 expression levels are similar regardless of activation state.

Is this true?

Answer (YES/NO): NO